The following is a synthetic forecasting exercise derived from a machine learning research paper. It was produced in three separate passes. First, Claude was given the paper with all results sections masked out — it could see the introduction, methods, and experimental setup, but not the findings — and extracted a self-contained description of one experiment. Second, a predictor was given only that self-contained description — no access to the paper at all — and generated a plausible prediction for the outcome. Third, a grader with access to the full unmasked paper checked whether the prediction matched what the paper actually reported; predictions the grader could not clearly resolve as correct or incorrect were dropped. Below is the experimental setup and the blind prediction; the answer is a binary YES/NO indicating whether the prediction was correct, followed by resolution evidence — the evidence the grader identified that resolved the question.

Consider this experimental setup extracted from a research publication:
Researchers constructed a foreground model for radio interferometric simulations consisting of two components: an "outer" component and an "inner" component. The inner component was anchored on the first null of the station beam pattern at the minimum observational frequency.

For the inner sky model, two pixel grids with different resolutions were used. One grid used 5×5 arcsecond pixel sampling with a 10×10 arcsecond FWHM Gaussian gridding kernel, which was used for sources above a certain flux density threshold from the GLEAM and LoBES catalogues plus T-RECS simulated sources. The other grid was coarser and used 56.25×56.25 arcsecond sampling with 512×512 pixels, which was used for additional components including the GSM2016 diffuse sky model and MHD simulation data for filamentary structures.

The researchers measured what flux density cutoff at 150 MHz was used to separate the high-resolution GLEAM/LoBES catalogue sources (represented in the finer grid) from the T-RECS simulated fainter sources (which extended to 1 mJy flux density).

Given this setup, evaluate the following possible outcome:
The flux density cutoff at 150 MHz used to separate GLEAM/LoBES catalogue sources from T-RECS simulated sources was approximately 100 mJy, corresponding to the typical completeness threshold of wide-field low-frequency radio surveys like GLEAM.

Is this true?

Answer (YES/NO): YES